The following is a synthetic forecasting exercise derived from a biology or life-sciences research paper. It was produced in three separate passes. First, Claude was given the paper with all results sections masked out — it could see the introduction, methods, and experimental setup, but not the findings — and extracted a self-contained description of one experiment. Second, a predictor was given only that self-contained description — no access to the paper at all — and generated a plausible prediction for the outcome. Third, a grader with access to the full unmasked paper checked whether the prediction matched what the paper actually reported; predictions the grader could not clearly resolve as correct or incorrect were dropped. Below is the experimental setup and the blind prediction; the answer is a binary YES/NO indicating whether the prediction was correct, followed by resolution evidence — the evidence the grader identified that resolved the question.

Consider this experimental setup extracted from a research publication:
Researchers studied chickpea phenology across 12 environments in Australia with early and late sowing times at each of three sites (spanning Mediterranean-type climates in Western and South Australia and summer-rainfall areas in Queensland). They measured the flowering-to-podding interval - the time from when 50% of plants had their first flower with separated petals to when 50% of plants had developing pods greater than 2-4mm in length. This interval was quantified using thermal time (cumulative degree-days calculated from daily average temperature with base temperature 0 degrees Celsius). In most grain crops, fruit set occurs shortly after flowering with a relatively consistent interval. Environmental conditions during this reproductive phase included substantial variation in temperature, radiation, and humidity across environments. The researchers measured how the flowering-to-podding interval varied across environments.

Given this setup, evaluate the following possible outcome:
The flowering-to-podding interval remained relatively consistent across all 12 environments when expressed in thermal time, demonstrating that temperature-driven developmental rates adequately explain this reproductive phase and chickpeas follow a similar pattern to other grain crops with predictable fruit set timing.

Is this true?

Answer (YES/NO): NO